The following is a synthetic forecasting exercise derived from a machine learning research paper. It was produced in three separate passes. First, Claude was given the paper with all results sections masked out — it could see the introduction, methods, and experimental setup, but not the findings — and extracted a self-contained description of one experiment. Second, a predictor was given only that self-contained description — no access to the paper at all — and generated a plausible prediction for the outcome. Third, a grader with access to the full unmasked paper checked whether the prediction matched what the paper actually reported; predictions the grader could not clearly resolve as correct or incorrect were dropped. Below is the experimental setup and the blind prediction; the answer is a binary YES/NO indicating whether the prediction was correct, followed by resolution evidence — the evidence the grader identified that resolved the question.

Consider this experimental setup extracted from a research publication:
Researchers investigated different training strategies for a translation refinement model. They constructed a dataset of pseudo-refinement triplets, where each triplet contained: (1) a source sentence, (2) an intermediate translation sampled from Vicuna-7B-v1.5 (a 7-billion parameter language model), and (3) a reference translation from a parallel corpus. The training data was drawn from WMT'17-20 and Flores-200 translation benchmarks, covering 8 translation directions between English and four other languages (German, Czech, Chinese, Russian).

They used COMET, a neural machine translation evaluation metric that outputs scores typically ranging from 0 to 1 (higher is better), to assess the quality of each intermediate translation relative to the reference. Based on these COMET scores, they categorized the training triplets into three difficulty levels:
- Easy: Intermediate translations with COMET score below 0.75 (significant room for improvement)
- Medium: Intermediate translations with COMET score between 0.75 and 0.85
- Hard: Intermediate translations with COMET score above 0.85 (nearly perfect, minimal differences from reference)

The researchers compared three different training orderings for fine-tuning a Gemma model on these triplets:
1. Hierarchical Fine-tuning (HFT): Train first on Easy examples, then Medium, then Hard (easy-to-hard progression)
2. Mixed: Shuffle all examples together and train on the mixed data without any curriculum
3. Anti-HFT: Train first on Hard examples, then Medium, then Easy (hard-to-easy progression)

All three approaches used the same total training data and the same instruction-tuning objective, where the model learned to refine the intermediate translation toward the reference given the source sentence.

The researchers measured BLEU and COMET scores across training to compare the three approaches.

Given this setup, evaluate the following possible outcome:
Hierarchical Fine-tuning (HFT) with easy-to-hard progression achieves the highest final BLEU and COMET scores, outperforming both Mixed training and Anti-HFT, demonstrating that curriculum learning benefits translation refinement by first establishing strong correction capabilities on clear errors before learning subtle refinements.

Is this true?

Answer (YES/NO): YES